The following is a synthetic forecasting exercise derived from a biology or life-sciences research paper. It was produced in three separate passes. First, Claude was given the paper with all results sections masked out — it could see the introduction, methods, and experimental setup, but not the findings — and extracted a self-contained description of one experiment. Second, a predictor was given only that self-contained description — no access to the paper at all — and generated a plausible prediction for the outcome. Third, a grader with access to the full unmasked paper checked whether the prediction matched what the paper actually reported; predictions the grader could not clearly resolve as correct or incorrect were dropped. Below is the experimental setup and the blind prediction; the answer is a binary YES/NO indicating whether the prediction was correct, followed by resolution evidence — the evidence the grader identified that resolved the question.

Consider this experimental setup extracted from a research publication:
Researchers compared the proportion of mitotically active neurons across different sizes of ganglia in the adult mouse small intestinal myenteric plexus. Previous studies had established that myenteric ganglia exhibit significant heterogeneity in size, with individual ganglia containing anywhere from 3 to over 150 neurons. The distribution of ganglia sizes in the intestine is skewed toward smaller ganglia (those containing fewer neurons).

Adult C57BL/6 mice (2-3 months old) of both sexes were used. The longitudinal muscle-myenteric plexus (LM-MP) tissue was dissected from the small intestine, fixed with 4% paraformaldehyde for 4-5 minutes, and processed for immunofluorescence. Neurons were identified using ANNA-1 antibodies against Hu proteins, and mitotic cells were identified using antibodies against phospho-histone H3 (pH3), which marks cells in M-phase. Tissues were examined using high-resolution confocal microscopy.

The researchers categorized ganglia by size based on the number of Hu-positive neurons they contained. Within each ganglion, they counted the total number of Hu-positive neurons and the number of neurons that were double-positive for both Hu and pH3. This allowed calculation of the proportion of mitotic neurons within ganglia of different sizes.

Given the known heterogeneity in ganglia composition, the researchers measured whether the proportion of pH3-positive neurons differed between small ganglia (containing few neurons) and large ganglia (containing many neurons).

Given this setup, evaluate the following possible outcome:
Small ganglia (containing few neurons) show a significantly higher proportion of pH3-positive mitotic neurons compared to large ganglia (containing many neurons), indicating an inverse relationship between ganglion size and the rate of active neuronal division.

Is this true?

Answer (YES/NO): NO